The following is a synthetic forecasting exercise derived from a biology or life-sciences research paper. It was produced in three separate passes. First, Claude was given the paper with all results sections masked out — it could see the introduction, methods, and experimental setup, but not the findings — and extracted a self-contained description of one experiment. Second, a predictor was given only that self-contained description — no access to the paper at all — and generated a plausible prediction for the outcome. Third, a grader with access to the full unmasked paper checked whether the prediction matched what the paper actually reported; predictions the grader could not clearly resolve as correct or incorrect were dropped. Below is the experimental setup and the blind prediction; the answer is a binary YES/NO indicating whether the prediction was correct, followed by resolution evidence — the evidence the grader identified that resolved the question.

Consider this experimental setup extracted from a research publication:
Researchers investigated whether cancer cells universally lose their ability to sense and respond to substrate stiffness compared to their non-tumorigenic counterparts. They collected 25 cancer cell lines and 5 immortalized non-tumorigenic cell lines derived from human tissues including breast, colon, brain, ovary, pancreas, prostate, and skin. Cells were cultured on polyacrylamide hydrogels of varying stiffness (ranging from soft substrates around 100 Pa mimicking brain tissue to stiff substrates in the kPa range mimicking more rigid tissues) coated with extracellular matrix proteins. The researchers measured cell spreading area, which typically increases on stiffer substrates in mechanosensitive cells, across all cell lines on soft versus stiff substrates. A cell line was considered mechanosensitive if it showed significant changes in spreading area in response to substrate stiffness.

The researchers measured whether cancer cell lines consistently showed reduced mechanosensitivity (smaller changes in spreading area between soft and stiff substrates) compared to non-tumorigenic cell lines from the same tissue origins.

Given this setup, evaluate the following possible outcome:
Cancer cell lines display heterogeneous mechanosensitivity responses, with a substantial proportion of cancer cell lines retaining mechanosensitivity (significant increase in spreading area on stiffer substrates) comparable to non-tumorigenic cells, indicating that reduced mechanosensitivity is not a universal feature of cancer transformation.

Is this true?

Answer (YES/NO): YES